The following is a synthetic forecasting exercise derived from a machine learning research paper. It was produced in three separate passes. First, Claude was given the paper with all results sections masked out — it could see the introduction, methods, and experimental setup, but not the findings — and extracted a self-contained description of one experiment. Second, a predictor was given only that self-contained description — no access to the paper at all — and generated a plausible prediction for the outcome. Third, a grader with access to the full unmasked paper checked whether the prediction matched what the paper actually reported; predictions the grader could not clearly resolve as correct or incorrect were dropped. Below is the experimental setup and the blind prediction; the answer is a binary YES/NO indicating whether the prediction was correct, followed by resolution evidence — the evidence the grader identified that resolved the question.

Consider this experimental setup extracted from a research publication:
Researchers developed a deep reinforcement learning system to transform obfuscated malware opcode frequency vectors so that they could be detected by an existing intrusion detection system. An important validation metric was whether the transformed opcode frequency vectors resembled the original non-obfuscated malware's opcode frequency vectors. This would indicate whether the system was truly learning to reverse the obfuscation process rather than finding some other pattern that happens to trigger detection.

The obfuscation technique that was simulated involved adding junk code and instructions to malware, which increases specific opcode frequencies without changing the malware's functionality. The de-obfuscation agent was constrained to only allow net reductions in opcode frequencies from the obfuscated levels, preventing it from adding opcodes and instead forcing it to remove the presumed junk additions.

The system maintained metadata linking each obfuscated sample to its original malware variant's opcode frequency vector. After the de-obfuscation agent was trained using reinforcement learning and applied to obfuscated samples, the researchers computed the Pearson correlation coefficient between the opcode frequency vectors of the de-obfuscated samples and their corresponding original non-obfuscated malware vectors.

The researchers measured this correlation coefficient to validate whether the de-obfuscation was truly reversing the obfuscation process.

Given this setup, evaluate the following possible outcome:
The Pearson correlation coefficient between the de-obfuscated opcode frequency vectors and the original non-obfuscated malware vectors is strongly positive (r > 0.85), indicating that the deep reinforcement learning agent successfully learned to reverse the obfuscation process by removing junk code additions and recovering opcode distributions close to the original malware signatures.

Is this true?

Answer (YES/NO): YES